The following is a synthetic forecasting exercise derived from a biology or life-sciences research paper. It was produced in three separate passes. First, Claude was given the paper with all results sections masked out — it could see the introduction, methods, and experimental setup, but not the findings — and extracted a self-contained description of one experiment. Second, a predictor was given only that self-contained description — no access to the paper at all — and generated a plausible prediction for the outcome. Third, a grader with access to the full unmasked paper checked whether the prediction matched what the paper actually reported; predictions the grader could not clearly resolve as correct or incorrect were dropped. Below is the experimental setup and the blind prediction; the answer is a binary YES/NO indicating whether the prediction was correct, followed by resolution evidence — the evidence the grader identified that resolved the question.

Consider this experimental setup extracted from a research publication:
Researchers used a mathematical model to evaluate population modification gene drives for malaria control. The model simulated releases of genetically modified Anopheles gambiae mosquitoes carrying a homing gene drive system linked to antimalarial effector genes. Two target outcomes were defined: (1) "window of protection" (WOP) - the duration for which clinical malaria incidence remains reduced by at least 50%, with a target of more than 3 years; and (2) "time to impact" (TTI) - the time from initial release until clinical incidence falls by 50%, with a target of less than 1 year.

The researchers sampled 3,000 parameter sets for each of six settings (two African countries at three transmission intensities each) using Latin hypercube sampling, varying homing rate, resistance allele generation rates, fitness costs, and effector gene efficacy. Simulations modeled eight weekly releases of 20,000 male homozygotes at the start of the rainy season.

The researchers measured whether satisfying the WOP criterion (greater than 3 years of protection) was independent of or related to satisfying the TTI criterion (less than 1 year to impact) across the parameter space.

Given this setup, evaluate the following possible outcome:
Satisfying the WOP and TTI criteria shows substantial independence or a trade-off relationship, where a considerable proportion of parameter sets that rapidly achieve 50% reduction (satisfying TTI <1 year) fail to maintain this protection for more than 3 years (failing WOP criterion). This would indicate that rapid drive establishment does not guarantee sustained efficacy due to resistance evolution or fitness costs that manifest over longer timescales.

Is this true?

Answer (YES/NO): NO